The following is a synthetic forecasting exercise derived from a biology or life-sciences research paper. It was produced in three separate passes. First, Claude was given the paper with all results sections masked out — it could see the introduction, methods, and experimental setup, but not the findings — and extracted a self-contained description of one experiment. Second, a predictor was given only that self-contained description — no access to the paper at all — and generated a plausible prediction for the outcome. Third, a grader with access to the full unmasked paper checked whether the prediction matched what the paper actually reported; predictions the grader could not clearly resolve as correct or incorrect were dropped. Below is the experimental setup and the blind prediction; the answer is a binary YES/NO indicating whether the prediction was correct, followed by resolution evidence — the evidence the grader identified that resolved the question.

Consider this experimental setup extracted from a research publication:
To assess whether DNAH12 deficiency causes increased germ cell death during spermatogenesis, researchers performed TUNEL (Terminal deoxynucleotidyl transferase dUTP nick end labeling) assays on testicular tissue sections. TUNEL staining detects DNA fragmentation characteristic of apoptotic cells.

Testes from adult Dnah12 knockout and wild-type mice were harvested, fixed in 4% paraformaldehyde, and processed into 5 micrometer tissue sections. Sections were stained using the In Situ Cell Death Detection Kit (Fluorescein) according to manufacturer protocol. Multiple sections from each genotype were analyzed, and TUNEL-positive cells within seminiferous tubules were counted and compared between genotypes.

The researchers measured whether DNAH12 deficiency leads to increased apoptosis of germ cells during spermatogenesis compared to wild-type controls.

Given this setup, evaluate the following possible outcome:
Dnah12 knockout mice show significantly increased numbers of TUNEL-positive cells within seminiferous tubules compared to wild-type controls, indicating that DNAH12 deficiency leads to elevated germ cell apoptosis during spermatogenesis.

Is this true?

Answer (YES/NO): YES